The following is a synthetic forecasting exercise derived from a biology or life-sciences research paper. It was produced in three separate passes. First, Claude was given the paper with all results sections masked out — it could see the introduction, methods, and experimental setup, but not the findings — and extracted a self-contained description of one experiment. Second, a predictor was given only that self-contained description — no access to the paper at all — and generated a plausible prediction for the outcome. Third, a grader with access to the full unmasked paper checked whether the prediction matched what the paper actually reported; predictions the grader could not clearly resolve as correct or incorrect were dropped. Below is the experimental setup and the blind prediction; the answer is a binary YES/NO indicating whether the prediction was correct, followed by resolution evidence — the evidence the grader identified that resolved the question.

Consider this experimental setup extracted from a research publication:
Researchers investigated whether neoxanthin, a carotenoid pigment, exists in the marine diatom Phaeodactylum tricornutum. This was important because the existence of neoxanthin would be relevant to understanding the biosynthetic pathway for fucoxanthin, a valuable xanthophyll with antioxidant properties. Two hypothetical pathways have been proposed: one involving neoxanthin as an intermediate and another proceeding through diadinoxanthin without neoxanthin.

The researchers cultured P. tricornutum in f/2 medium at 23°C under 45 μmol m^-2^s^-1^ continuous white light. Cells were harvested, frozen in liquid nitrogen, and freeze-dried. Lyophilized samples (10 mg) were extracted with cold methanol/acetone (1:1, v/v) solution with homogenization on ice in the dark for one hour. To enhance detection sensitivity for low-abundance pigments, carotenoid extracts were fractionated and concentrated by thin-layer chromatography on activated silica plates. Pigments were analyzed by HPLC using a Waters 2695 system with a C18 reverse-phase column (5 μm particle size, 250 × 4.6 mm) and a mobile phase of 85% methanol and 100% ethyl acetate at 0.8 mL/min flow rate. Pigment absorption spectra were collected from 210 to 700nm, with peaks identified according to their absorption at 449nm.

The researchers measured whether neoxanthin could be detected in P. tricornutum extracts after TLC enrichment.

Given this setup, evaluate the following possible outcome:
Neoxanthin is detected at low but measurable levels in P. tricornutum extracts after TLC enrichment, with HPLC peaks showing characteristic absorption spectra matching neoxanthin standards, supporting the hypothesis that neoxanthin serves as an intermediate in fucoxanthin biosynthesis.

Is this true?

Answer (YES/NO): YES